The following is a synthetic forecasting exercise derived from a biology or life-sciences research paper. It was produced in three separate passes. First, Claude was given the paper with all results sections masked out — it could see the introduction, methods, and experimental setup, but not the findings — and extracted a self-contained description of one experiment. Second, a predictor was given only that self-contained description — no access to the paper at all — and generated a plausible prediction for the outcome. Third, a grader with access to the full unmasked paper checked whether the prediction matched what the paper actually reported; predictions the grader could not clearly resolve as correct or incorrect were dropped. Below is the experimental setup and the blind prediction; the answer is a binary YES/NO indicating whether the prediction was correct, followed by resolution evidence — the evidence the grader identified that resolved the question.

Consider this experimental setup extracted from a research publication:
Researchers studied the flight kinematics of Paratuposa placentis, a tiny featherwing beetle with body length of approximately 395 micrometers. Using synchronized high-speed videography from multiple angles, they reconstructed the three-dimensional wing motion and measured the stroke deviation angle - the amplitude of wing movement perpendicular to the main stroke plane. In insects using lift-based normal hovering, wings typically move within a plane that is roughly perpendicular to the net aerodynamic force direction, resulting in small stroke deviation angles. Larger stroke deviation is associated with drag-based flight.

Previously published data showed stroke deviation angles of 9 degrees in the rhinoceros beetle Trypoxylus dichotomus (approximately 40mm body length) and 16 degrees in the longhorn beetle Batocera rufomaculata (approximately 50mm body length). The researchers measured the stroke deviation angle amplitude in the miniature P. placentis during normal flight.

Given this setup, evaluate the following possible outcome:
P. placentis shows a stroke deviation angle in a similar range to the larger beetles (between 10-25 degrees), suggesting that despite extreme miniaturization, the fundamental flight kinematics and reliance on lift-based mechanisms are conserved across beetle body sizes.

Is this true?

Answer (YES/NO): NO